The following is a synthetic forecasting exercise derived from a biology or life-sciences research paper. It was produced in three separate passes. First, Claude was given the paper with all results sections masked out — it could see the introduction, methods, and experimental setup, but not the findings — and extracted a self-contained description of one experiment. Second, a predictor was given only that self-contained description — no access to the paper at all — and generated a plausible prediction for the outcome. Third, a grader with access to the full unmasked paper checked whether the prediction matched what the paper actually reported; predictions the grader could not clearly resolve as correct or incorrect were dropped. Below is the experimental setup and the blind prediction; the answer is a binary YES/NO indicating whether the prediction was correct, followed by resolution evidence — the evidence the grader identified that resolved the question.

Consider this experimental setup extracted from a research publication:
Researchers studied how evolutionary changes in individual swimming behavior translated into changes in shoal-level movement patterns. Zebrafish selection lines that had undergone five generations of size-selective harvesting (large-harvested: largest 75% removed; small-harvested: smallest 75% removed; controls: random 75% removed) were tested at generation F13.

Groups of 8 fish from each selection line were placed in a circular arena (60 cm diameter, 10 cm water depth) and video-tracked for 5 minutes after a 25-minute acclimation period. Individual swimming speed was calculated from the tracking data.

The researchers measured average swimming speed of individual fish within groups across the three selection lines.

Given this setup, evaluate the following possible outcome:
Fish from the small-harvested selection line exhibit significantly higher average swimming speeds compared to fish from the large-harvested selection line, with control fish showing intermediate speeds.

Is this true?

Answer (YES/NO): NO